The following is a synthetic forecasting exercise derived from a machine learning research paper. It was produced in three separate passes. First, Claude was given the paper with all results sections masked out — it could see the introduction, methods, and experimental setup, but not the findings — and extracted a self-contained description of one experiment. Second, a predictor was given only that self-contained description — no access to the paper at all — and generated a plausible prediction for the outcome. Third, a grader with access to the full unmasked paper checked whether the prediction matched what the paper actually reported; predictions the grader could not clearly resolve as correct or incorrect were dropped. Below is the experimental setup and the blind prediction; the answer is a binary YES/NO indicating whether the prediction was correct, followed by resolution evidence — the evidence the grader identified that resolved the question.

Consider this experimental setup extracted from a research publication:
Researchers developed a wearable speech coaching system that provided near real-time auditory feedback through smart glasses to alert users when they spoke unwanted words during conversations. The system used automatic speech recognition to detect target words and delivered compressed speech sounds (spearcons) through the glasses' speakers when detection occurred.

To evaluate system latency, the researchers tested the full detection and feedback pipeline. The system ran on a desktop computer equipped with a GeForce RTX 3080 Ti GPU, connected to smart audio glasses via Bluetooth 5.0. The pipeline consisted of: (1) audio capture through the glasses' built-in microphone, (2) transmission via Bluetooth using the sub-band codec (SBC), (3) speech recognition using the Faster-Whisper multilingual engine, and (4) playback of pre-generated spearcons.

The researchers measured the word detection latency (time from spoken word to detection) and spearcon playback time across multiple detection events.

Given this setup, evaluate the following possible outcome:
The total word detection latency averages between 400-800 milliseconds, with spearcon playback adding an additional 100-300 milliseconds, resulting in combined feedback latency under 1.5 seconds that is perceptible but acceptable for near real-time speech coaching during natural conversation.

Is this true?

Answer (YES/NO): NO